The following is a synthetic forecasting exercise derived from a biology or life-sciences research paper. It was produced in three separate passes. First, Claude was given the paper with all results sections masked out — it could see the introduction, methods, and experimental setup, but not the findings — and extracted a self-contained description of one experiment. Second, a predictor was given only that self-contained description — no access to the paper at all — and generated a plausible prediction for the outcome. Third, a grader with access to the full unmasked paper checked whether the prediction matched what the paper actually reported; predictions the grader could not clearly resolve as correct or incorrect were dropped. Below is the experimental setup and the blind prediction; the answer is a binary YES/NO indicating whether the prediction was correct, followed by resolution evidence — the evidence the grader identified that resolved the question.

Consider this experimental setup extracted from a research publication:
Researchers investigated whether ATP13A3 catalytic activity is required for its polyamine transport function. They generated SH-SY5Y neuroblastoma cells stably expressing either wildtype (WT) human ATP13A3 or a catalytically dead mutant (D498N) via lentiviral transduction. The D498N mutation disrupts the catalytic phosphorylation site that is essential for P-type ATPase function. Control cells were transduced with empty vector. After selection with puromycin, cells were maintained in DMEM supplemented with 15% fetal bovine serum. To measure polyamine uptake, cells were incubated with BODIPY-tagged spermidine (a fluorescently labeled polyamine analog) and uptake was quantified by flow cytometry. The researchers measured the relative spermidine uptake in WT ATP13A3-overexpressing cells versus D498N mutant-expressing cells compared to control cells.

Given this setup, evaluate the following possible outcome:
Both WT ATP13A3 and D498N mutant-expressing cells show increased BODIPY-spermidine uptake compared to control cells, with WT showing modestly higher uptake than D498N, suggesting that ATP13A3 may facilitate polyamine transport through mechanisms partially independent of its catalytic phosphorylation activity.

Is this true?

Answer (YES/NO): NO